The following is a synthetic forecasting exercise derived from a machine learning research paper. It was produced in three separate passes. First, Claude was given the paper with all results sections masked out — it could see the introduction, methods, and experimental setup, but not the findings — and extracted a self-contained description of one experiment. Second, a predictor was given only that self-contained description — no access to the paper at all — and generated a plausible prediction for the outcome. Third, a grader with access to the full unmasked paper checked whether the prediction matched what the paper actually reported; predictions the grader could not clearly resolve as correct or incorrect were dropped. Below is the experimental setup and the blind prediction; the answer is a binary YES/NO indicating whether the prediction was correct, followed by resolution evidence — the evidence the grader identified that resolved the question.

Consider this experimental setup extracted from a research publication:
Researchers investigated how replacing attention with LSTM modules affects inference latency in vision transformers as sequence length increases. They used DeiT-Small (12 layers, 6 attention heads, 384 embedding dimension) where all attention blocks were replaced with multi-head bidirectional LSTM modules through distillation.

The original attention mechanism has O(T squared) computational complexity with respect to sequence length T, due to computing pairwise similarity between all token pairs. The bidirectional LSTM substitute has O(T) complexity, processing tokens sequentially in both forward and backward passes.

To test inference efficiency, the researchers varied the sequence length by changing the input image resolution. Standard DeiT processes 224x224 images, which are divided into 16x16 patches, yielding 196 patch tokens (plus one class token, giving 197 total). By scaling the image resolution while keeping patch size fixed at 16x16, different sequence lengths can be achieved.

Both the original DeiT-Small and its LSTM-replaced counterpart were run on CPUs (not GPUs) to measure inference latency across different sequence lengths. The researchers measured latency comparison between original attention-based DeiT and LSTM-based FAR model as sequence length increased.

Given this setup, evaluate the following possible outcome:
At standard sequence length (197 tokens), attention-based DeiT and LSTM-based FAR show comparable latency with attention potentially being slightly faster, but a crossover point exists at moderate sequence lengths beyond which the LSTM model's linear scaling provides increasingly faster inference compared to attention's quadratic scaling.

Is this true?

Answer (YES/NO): YES